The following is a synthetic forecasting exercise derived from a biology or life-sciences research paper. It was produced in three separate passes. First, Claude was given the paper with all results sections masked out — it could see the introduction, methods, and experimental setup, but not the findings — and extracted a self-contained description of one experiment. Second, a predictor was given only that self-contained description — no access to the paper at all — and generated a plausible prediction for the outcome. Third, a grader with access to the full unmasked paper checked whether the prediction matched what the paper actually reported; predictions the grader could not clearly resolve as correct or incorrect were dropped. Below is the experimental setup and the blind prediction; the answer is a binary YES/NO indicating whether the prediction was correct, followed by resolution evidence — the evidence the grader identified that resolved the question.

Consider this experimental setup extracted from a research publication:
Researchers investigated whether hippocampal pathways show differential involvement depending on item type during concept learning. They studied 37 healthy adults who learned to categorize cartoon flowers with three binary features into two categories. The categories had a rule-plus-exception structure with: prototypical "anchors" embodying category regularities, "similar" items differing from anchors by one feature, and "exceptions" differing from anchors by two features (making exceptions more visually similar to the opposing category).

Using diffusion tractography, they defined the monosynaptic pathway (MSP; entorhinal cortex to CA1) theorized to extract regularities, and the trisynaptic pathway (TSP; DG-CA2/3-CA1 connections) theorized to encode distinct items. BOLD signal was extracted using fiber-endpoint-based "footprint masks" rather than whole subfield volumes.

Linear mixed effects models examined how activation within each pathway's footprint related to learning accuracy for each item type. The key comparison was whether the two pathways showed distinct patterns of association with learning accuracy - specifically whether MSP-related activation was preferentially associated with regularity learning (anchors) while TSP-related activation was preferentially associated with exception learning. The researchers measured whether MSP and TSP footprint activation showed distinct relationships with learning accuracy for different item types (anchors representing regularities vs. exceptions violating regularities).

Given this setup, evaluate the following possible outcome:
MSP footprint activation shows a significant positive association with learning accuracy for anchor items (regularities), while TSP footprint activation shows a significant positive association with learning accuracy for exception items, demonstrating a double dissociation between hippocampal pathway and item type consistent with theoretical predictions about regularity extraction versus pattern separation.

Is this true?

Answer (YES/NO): YES